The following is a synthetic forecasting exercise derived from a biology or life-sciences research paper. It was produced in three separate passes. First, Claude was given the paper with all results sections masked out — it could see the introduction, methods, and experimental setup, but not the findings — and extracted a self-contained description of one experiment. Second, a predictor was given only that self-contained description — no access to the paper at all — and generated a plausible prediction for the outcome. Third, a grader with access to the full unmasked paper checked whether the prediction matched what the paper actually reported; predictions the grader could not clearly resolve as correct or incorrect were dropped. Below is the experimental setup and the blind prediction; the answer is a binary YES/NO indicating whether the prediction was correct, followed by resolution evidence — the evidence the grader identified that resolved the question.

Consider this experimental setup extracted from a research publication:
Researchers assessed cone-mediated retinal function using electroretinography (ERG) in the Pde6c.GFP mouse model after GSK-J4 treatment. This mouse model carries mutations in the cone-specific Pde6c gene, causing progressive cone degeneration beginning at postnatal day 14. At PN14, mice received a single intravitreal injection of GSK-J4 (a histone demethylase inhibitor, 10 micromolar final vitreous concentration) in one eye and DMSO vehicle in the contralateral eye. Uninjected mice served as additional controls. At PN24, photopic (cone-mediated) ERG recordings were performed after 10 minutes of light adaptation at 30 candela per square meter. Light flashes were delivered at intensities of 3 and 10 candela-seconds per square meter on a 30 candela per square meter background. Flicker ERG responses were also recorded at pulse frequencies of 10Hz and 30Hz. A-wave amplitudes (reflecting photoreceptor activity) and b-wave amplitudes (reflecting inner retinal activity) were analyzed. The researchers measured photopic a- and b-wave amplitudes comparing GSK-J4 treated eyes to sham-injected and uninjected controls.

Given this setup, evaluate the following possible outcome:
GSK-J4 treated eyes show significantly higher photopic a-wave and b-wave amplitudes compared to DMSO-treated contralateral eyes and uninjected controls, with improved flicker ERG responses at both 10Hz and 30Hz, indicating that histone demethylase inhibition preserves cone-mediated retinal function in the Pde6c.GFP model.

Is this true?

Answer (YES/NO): NO